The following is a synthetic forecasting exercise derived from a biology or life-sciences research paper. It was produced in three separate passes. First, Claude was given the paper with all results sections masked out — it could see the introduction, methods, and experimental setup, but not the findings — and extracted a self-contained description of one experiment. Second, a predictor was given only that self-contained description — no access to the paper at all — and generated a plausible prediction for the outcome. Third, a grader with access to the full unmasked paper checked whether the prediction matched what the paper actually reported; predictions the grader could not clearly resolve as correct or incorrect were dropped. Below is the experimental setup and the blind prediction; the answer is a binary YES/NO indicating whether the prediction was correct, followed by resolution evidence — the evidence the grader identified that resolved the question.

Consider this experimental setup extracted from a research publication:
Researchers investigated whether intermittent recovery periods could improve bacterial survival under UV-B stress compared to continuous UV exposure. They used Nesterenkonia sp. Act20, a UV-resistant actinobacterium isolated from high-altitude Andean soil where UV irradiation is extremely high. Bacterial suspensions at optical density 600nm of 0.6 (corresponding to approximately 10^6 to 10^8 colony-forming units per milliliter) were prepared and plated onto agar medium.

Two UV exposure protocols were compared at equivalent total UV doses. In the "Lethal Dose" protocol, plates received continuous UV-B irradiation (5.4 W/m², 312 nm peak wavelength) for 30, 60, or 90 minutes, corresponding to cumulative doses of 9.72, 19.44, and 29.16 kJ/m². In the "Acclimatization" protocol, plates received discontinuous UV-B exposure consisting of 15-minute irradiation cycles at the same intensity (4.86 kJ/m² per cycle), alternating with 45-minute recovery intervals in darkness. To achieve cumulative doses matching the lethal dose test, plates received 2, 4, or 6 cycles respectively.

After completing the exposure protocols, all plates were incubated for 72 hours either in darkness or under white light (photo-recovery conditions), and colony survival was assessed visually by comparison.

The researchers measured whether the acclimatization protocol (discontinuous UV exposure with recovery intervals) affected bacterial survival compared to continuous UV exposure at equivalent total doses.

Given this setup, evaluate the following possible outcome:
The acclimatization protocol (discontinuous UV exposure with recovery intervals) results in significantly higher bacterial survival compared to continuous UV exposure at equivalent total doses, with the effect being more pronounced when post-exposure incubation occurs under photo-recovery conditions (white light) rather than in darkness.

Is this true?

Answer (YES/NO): NO